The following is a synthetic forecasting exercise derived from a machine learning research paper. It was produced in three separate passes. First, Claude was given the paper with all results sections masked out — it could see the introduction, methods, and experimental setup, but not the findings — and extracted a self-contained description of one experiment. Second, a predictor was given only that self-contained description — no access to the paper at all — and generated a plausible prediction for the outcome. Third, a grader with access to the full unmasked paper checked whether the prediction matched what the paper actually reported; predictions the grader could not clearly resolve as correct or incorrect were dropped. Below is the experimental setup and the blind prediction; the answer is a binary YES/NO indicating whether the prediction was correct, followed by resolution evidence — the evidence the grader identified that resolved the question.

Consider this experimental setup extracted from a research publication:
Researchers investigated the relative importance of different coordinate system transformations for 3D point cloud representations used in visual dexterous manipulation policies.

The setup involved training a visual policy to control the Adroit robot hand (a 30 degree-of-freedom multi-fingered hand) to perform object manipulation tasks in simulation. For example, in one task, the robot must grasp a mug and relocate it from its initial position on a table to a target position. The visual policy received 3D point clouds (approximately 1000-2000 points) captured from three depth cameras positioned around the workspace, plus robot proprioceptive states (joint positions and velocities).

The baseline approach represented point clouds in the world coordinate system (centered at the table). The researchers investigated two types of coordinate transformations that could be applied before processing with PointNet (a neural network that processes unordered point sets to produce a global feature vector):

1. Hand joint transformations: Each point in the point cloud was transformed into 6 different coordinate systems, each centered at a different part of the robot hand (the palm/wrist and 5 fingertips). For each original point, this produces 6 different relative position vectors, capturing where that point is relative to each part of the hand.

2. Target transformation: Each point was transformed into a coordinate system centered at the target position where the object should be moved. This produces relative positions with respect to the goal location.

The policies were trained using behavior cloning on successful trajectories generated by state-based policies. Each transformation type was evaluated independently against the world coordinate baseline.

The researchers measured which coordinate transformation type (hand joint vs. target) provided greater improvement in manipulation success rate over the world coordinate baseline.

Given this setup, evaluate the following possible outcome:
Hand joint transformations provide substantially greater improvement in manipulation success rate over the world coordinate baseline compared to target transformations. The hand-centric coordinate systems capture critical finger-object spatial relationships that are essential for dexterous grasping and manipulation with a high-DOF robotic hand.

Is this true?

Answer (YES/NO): NO